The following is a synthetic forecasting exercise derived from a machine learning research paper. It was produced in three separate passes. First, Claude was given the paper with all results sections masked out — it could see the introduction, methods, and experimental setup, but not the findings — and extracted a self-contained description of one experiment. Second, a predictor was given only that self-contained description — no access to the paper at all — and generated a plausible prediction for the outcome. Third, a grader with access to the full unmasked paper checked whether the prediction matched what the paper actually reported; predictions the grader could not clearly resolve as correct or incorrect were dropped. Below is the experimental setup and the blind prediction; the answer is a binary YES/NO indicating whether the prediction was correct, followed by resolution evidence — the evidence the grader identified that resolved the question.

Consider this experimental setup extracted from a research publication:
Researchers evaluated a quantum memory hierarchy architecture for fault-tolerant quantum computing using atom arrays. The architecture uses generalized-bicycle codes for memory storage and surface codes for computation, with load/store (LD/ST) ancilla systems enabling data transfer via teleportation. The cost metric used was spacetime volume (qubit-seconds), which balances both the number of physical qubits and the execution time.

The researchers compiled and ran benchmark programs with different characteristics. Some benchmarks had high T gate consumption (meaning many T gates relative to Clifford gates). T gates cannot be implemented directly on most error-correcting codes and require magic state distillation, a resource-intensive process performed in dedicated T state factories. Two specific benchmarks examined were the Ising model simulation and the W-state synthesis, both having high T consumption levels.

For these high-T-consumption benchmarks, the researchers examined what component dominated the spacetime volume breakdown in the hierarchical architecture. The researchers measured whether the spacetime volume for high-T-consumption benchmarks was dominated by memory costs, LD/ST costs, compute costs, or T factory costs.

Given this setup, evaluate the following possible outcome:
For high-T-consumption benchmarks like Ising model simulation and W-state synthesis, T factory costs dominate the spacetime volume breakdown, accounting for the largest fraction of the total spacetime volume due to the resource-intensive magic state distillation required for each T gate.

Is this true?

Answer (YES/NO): YES